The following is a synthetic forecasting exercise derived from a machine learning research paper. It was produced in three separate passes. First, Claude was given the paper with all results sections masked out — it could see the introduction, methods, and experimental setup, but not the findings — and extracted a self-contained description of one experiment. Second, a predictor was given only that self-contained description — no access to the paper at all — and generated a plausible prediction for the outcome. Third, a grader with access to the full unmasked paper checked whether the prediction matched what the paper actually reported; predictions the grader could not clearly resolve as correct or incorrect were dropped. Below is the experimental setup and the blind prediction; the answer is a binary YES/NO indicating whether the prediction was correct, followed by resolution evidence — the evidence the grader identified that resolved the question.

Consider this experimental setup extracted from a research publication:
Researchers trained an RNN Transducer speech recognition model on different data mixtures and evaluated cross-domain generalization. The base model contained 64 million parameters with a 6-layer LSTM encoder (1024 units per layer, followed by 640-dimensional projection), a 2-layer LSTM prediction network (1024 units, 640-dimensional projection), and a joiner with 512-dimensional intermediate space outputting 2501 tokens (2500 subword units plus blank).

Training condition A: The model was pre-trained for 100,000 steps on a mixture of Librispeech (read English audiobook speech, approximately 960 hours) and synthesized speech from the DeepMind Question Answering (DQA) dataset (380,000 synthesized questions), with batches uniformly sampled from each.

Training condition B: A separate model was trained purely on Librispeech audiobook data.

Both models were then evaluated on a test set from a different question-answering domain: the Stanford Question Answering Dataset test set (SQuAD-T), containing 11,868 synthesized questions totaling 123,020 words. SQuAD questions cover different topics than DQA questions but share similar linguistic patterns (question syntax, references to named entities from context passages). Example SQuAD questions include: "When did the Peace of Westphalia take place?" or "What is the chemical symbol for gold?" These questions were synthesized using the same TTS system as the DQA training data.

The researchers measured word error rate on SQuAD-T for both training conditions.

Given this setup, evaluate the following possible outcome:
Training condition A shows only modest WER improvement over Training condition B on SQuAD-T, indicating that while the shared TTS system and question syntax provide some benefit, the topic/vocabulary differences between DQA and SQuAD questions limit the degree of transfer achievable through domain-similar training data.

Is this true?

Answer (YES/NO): NO